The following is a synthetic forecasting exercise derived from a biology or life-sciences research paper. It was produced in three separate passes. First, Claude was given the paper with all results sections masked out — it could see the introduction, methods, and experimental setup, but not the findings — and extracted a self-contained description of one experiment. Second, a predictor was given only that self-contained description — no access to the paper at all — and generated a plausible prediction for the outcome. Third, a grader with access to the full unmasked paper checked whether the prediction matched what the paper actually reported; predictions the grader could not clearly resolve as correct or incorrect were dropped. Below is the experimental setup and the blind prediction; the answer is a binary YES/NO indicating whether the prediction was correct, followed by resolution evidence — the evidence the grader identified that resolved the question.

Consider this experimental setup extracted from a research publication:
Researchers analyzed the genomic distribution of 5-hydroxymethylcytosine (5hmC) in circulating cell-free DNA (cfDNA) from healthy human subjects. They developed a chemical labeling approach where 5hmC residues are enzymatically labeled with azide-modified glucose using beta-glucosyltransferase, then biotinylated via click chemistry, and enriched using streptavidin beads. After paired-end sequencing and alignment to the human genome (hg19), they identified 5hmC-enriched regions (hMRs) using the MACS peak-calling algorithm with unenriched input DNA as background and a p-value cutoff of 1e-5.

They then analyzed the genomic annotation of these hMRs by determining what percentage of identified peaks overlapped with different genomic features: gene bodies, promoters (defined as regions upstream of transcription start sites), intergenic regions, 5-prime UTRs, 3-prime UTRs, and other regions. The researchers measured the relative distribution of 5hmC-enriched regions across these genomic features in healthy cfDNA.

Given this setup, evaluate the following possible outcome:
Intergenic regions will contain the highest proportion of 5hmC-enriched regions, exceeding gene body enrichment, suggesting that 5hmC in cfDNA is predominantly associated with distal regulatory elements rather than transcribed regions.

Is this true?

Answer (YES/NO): NO